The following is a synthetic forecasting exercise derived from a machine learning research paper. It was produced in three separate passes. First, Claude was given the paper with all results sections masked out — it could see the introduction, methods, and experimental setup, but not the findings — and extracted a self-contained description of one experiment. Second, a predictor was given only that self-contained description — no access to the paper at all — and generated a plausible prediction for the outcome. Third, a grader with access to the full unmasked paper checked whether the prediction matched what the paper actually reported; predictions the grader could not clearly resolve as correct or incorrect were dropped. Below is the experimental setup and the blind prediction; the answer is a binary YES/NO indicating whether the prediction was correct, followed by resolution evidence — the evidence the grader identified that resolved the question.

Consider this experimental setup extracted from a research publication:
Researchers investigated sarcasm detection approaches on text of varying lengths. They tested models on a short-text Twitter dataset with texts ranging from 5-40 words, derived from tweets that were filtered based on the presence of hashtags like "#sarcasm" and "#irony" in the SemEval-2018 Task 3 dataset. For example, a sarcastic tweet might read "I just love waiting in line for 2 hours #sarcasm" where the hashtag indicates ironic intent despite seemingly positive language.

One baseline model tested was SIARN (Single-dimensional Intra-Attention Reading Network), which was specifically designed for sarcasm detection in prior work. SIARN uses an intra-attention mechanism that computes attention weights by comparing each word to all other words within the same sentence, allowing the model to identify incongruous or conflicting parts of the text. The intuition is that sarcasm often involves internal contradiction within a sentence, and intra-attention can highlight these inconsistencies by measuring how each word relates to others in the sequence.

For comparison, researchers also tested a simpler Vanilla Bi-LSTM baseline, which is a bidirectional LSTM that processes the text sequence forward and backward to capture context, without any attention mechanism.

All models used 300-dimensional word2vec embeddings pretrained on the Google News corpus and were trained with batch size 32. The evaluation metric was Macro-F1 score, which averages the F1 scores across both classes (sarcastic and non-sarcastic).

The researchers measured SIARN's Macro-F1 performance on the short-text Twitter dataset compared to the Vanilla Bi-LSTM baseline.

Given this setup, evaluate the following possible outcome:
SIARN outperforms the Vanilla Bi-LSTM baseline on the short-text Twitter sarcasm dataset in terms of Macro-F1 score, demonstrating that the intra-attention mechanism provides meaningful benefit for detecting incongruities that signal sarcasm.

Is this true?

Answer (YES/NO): NO